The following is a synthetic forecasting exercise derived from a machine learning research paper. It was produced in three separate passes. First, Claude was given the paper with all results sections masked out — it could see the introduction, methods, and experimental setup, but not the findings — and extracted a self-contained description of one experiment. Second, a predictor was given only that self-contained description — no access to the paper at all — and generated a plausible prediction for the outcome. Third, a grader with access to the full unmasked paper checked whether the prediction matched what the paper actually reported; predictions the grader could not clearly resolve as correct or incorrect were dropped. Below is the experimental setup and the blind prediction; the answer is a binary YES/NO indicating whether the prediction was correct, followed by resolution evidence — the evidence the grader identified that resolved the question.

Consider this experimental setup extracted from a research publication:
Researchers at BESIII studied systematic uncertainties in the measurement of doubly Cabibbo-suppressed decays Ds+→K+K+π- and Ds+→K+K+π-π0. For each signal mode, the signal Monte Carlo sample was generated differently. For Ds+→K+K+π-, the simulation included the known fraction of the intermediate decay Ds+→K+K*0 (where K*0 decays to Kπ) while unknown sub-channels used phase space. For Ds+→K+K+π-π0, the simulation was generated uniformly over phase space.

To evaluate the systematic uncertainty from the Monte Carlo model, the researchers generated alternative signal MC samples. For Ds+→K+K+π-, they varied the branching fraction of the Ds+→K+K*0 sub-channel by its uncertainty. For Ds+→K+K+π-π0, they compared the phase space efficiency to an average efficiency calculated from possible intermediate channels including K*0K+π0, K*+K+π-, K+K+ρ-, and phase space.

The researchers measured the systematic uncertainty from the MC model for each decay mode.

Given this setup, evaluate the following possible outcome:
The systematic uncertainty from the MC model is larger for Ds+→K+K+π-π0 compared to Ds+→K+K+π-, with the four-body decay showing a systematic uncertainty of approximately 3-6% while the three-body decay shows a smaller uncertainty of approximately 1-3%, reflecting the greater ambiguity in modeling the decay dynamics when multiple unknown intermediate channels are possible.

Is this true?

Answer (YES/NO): NO